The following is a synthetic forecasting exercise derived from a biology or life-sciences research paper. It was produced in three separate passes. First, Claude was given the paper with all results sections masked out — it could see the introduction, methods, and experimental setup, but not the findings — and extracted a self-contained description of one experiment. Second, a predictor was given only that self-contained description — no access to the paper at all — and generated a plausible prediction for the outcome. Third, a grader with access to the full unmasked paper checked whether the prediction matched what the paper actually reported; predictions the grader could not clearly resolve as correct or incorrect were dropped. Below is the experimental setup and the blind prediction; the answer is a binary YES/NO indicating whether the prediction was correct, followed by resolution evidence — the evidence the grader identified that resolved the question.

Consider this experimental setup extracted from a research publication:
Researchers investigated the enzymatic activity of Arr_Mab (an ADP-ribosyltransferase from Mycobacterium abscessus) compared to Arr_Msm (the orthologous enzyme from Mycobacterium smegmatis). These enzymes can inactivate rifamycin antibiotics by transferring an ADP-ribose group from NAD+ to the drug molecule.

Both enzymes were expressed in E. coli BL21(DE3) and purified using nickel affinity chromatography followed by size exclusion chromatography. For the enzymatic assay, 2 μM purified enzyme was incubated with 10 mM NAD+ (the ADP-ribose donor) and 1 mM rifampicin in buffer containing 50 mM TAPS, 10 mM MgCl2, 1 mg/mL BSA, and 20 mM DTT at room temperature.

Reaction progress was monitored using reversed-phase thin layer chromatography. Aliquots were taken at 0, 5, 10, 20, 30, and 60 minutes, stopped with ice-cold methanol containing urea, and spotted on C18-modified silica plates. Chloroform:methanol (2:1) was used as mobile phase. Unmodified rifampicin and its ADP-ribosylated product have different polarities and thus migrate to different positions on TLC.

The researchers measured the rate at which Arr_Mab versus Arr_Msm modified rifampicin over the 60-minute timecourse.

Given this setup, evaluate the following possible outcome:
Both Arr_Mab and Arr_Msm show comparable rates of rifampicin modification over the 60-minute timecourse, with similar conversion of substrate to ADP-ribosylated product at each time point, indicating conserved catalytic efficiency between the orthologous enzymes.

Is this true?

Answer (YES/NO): NO